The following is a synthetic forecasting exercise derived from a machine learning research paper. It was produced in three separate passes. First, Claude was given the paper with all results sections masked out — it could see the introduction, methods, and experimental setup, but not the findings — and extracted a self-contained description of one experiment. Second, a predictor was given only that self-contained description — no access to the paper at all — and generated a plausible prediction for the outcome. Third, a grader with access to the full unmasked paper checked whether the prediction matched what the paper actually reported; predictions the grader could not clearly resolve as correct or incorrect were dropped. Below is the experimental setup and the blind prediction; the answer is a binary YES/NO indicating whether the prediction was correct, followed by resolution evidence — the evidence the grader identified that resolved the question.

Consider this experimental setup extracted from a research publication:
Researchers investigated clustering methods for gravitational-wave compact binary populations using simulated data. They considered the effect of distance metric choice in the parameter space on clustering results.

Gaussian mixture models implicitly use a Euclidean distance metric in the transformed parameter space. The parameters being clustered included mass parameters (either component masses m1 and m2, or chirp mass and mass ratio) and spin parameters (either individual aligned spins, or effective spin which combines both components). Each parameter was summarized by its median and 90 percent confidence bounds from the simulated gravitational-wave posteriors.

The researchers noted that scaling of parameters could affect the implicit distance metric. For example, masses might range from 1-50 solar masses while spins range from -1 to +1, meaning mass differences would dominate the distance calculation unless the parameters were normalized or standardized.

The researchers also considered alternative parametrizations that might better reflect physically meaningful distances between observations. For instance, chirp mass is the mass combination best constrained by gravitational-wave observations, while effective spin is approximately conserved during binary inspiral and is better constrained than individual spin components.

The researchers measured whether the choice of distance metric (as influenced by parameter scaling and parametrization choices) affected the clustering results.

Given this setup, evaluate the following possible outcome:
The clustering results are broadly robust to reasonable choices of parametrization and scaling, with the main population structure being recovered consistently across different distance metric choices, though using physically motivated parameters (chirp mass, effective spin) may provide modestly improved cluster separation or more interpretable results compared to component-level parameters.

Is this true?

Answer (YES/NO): NO